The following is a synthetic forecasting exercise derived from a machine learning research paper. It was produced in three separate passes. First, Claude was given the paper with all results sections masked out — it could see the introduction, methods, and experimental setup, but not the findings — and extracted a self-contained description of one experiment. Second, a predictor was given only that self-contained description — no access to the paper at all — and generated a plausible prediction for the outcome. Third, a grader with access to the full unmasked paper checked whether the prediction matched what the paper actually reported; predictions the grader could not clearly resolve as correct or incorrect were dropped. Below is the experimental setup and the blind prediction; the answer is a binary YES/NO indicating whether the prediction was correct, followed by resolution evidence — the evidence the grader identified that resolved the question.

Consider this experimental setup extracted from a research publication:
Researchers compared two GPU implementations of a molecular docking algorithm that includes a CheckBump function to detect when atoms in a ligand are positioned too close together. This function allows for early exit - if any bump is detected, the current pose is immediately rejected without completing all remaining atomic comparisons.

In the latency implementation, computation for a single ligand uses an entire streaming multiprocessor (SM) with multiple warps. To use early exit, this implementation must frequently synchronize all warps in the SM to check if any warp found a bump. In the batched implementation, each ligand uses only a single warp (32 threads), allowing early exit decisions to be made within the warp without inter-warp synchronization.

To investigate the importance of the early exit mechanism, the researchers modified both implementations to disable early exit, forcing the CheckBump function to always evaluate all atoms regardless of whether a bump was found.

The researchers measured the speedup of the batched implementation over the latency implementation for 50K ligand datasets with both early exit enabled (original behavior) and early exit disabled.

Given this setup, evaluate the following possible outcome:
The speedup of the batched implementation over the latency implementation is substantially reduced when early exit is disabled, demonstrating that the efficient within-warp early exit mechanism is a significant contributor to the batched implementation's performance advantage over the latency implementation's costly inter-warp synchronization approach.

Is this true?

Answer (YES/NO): YES